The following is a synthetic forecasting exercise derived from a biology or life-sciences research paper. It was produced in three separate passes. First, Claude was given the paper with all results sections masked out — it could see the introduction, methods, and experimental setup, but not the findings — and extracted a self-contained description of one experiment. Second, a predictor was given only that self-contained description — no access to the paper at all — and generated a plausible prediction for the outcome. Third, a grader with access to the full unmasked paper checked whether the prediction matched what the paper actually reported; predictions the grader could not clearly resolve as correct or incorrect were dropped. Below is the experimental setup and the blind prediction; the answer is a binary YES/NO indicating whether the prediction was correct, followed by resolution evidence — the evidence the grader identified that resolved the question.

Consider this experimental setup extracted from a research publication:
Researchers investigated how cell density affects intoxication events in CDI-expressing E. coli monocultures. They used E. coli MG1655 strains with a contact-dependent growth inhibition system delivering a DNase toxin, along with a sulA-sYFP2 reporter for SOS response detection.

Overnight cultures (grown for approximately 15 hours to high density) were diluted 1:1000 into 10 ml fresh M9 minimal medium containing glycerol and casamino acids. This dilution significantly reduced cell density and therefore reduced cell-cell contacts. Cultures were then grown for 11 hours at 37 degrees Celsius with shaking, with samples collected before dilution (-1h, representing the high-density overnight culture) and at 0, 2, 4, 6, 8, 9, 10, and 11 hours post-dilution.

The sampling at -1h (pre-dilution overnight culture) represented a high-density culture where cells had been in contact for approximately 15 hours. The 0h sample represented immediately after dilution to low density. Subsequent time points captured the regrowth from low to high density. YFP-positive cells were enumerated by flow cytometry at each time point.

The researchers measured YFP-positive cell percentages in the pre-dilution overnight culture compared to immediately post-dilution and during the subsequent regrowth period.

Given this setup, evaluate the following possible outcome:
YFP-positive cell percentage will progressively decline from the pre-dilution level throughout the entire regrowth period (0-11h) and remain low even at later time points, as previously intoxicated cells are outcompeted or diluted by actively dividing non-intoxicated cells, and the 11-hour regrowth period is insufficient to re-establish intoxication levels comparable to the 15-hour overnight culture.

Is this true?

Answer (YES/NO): NO